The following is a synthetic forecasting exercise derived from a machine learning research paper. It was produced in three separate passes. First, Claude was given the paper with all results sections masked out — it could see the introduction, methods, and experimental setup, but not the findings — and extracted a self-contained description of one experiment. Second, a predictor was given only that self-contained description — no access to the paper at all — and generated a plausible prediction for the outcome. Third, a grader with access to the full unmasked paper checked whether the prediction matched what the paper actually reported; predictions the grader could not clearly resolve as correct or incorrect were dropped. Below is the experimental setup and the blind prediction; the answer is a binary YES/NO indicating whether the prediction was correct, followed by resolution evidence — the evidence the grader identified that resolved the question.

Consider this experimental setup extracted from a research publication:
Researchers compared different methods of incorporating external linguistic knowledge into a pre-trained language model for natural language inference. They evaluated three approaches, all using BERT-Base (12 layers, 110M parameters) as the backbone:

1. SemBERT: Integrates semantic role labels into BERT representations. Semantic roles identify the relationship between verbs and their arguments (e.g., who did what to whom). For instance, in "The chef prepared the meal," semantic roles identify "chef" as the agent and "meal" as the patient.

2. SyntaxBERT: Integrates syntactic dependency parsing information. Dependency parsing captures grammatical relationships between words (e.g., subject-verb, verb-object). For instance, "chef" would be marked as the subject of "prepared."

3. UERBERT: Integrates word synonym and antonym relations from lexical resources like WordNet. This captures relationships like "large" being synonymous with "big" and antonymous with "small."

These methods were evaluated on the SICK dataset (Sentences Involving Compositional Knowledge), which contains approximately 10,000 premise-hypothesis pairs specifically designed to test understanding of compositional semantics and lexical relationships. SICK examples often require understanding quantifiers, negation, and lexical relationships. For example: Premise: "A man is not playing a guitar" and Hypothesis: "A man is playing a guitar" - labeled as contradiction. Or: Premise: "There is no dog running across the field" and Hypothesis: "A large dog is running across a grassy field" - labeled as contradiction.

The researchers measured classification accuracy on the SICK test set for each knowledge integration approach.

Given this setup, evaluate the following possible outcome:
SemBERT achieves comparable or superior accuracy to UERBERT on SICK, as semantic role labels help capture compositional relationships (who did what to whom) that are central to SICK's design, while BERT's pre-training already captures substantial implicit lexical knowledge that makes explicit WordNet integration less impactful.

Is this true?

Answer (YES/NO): YES